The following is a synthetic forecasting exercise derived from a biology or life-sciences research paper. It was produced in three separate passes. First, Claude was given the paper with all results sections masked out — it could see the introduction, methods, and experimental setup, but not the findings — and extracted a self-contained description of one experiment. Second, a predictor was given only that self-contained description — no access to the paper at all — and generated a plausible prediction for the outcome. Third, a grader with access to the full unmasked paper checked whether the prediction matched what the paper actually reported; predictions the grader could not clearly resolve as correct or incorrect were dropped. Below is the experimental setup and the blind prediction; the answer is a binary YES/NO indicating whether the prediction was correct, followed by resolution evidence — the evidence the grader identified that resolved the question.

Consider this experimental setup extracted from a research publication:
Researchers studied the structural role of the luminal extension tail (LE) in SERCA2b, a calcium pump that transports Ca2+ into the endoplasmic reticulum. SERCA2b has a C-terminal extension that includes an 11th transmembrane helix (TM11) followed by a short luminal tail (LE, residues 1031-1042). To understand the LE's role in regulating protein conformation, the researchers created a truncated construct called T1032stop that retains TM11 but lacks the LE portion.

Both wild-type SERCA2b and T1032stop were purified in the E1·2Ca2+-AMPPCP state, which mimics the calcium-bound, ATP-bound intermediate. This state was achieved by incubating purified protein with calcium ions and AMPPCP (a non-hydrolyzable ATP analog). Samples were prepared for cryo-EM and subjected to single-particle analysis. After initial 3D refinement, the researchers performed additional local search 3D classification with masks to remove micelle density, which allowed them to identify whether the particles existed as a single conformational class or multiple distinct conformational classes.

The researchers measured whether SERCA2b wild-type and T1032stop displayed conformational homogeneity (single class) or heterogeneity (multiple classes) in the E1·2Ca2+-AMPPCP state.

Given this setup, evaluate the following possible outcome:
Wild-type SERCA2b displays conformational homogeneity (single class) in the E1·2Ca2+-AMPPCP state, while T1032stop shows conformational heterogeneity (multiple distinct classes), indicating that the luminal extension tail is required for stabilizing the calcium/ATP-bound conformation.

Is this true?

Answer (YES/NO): YES